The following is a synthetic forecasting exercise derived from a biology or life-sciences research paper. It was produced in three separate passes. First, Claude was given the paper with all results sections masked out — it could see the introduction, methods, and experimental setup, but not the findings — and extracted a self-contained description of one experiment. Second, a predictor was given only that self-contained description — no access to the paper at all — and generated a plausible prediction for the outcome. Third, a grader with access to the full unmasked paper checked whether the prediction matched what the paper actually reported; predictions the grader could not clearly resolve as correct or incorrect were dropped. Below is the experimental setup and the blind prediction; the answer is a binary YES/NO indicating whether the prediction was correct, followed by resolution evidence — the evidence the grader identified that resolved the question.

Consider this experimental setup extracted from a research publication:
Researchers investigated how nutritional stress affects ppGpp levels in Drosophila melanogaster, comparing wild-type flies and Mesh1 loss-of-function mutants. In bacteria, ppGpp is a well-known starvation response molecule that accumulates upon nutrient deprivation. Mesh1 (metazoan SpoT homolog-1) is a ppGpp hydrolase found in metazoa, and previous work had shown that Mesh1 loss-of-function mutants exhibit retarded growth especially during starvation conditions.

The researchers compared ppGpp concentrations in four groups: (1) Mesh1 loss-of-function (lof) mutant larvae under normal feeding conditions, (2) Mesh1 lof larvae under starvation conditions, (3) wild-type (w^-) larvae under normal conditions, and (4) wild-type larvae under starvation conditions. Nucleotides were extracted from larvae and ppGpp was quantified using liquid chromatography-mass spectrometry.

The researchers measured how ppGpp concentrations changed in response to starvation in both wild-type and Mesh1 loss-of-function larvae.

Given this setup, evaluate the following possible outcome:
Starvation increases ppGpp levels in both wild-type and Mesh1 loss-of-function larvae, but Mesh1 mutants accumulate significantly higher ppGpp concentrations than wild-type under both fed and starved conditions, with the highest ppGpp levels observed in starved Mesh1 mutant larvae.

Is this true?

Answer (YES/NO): NO